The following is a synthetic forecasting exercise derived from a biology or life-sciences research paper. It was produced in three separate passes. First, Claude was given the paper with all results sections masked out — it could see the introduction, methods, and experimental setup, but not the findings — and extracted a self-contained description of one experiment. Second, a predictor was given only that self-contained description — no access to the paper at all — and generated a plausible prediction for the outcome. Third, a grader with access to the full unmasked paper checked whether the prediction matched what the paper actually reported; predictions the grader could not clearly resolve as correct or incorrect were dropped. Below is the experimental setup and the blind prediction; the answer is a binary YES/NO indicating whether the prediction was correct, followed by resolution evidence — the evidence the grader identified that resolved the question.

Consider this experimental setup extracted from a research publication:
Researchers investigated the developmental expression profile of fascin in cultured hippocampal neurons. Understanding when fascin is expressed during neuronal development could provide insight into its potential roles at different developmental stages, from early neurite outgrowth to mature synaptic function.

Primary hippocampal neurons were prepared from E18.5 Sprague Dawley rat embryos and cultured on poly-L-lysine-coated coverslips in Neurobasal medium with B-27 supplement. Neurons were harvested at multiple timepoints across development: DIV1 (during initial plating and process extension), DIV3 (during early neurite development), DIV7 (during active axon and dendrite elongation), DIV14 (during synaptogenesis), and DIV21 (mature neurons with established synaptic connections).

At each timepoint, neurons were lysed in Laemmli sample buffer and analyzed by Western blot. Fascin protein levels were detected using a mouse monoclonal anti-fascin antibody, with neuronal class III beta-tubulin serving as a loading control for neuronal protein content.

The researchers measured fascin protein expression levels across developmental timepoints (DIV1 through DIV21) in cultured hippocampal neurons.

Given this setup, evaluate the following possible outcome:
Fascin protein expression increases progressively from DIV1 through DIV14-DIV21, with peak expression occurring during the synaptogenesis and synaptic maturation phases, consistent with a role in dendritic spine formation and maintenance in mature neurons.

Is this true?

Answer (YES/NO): YES